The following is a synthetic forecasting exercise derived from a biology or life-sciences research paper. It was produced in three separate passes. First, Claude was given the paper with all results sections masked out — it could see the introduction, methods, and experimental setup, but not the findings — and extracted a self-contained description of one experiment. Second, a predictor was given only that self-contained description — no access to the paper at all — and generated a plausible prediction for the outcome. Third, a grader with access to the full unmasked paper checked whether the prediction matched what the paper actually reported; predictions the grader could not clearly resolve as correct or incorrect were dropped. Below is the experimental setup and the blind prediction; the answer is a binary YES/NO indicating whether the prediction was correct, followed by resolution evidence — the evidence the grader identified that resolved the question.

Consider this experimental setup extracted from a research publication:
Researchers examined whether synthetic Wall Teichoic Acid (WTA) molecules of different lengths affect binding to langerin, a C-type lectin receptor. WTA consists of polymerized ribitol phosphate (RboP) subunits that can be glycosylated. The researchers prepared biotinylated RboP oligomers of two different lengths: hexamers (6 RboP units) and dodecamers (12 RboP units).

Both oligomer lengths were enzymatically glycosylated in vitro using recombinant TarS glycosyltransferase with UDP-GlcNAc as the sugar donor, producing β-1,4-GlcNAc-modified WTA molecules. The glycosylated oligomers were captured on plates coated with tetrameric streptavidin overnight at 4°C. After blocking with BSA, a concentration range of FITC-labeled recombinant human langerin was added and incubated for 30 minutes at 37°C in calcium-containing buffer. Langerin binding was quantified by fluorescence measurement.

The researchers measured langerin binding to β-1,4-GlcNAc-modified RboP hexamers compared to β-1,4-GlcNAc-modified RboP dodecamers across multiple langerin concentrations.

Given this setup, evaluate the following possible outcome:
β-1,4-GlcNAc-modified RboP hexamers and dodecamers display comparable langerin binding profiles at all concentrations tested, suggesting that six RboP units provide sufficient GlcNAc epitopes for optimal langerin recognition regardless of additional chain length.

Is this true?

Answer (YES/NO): NO